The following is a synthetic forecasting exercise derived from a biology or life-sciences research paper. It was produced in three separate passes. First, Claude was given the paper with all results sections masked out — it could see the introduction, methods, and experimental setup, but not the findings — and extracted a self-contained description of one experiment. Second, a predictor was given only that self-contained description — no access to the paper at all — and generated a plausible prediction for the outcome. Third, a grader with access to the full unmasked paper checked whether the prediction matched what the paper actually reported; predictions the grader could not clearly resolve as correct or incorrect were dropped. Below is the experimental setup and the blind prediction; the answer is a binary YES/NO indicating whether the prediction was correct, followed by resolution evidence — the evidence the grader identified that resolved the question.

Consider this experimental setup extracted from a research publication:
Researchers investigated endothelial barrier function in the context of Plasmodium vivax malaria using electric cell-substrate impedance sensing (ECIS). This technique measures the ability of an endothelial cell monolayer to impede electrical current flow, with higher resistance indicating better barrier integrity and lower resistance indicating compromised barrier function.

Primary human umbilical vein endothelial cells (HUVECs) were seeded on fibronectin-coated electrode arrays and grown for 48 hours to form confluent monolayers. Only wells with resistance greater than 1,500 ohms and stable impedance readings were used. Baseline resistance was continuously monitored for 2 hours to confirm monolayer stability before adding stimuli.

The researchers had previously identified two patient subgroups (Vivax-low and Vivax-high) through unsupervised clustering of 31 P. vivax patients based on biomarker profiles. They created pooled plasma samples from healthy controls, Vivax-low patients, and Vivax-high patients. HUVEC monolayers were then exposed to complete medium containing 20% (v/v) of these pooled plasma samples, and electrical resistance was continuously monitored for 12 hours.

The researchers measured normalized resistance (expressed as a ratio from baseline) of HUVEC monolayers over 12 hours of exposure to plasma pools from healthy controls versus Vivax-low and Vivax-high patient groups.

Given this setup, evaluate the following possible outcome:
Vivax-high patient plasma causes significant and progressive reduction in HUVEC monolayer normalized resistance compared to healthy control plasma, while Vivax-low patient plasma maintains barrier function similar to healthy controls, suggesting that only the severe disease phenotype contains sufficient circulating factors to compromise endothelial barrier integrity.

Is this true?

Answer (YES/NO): NO